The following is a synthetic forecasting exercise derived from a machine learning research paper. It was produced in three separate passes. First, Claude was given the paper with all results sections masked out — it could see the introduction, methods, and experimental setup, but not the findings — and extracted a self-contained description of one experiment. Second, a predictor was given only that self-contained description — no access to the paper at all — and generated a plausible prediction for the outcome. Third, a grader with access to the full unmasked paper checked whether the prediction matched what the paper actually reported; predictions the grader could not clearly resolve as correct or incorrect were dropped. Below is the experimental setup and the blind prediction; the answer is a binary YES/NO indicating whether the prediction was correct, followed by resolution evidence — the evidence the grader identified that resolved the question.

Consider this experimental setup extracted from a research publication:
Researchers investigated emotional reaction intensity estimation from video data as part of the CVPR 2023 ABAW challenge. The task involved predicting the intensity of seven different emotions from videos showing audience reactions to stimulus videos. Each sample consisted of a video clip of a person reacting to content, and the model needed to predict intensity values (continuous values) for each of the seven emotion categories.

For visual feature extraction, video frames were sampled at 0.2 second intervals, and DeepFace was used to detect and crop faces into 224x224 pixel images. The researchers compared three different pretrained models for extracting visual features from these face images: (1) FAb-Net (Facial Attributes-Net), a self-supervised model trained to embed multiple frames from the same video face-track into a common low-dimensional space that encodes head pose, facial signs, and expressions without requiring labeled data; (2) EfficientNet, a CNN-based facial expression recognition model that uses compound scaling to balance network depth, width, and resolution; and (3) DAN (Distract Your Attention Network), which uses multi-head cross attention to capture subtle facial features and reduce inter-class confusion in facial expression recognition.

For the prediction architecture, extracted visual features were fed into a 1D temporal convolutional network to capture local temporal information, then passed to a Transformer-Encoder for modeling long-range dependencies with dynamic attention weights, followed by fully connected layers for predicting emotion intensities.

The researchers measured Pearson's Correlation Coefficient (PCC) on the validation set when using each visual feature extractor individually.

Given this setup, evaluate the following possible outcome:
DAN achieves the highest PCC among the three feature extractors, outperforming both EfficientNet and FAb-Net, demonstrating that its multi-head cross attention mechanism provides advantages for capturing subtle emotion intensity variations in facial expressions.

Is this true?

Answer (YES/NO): NO